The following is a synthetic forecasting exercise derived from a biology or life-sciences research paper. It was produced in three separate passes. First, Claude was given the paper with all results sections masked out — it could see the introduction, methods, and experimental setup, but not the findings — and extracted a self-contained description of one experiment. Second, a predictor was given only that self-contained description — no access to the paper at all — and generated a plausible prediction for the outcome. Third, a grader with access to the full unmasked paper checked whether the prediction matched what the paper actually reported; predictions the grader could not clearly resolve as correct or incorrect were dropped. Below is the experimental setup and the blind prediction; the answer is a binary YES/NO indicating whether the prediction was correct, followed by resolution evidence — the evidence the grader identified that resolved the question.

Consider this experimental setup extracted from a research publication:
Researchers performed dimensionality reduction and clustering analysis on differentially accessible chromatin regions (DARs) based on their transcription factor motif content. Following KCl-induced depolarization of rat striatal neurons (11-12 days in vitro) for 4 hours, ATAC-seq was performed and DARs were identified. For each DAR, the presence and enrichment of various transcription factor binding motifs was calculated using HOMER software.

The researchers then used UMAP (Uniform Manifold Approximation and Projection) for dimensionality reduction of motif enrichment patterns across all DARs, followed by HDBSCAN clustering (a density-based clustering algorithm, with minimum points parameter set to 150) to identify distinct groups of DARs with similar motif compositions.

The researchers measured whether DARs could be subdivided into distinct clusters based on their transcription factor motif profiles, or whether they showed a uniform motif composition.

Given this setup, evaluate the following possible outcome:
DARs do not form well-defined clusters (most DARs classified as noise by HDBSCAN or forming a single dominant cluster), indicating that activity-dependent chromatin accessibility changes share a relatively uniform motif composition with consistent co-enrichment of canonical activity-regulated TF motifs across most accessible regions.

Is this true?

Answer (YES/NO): NO